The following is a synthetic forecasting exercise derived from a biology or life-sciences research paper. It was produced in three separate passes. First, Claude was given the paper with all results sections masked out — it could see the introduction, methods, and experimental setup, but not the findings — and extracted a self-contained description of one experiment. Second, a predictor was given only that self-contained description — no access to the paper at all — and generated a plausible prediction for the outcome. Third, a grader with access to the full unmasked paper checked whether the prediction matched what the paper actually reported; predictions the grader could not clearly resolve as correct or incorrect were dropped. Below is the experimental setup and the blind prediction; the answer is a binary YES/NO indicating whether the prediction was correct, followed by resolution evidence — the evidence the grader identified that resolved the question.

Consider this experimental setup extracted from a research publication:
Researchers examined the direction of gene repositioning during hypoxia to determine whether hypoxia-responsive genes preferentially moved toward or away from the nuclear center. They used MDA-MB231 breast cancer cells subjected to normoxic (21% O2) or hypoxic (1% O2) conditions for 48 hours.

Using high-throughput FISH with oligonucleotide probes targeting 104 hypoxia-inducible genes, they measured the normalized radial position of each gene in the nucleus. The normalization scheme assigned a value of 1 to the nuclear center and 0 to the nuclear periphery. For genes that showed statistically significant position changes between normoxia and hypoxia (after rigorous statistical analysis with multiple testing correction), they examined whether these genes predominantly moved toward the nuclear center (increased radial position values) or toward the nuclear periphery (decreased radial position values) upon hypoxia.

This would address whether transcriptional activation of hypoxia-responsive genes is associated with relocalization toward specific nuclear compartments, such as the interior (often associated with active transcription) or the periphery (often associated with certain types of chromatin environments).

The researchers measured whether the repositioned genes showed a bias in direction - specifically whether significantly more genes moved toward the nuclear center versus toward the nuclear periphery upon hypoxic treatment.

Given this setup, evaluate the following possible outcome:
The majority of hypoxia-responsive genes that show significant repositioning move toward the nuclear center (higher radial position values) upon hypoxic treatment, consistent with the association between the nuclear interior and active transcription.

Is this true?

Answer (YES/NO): YES